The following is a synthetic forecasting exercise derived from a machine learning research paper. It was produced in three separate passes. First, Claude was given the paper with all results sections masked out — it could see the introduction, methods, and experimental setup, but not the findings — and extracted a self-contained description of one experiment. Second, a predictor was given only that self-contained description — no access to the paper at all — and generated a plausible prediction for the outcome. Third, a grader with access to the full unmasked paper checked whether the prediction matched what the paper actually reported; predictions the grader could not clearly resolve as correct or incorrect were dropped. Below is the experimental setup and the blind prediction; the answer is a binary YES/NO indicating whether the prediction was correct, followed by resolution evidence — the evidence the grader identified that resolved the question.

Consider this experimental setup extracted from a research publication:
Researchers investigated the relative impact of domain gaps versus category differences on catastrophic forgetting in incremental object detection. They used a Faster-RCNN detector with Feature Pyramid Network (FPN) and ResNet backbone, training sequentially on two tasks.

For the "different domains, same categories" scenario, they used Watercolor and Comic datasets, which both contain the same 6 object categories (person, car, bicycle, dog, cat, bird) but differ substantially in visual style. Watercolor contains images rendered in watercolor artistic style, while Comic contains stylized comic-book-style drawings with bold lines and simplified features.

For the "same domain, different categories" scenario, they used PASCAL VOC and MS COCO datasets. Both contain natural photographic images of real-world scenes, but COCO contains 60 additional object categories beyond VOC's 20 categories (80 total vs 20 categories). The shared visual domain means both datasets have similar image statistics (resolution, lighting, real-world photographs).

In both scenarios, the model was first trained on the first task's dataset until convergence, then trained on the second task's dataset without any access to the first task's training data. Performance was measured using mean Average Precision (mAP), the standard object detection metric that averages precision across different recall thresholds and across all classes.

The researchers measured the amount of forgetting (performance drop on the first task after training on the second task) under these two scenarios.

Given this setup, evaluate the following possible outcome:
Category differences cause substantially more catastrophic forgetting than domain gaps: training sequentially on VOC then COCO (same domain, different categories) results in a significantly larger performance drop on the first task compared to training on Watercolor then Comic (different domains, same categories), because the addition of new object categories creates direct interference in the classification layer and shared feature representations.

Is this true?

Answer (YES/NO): YES